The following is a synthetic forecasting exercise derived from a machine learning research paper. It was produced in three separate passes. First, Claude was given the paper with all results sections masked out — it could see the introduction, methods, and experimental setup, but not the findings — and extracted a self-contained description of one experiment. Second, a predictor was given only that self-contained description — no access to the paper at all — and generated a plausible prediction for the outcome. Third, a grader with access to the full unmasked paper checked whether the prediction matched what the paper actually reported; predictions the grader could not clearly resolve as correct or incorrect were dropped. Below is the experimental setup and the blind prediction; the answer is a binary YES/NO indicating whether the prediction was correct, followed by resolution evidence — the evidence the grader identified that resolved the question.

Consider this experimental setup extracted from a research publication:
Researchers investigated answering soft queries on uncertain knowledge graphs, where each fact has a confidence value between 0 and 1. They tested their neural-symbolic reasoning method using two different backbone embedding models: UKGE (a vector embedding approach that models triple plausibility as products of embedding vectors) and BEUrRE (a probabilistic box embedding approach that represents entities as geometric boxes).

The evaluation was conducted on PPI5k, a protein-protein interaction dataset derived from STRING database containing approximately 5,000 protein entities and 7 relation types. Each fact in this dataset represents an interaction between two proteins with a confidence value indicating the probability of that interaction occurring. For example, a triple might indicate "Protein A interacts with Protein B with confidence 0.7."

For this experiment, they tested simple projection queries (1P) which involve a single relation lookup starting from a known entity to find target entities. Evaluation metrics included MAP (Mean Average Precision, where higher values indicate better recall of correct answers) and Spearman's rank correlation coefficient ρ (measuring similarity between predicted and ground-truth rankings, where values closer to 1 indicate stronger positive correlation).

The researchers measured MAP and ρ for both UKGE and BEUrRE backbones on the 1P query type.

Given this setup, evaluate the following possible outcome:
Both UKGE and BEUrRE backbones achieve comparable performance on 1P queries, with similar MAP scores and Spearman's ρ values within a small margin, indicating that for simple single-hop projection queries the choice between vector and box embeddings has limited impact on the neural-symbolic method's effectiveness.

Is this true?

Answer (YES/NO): NO